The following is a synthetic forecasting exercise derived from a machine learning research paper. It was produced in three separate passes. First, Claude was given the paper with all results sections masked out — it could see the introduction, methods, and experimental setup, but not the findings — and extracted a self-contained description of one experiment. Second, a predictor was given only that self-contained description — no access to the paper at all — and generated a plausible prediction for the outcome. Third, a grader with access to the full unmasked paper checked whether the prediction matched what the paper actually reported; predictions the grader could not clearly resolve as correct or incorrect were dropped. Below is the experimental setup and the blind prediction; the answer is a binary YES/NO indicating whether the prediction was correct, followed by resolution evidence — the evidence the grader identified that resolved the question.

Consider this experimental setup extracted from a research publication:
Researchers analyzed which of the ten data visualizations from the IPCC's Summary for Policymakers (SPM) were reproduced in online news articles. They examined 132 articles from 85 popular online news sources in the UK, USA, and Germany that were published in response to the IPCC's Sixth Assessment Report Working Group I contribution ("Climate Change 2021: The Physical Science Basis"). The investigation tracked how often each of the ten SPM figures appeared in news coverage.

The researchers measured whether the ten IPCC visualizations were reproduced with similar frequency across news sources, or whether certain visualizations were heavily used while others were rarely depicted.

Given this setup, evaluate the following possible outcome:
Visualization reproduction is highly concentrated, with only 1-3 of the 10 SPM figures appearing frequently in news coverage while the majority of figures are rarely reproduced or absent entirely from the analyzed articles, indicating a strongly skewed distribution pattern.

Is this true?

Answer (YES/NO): NO